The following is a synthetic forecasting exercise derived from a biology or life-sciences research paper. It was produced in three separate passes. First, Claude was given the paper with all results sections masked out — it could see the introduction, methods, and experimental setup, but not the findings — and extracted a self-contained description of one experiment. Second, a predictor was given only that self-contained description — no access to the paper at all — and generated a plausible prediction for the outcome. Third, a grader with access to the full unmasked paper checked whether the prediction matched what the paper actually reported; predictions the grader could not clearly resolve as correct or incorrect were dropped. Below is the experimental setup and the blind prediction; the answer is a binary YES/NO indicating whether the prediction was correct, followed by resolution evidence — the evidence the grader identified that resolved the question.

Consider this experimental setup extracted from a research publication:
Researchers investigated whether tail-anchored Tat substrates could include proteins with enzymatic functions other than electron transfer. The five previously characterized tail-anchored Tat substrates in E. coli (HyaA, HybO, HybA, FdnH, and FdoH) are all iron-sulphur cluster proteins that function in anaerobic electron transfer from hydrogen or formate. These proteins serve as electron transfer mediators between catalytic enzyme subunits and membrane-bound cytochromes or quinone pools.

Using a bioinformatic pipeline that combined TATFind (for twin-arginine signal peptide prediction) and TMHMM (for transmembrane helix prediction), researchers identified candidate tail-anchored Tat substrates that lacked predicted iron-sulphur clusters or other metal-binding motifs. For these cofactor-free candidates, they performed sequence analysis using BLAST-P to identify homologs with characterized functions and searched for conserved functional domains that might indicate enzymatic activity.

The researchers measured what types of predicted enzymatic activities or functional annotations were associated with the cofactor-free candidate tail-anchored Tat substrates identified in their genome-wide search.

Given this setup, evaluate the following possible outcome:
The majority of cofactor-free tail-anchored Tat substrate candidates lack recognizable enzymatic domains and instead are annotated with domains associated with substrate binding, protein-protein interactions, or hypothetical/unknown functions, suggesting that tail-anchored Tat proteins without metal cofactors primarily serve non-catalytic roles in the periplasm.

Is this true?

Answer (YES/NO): NO